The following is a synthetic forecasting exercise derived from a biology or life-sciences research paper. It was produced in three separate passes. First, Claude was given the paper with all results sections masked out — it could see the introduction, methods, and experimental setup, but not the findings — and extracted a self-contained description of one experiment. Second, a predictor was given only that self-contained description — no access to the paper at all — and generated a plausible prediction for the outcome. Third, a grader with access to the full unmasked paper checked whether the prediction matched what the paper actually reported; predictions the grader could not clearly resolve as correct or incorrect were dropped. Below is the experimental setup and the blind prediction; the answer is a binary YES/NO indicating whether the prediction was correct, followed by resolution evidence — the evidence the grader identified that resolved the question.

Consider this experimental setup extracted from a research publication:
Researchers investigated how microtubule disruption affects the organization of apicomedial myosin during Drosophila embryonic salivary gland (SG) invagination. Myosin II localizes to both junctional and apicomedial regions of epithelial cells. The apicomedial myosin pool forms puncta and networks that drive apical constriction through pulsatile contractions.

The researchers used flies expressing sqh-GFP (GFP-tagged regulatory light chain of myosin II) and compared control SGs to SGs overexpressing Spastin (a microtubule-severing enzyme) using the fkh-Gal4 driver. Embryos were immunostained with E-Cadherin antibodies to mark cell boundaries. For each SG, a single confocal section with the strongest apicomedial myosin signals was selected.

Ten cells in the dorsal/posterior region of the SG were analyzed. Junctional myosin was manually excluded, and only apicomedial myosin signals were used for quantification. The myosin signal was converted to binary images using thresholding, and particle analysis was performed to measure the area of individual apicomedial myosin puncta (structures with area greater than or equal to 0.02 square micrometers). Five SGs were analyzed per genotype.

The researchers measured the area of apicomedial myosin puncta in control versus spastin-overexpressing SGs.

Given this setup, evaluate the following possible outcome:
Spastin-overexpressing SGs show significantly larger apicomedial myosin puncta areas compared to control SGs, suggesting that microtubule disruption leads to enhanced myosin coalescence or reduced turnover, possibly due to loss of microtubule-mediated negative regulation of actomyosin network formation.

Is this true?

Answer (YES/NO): NO